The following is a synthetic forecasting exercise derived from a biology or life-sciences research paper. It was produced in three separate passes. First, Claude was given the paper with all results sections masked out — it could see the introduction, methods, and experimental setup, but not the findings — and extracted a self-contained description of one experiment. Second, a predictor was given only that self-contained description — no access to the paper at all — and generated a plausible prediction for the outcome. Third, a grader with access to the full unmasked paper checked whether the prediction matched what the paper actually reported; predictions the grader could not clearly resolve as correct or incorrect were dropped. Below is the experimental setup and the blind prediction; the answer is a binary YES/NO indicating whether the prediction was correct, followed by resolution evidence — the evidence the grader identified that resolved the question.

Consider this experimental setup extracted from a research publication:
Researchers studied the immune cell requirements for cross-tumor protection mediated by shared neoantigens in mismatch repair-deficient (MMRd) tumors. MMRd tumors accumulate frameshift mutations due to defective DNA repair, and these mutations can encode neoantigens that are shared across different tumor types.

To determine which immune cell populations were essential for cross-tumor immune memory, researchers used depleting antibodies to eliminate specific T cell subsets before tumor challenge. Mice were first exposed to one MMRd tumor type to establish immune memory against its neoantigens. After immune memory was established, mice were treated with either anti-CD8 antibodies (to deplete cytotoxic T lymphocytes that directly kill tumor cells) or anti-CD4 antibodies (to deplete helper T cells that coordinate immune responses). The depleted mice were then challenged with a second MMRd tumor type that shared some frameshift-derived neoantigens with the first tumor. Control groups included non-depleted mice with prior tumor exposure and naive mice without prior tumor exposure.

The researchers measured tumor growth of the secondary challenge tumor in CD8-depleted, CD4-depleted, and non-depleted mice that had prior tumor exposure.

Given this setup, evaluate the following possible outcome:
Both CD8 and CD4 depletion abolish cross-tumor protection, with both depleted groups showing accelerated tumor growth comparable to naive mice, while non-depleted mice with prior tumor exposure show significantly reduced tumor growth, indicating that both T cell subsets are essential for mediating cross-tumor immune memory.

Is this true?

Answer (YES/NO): NO